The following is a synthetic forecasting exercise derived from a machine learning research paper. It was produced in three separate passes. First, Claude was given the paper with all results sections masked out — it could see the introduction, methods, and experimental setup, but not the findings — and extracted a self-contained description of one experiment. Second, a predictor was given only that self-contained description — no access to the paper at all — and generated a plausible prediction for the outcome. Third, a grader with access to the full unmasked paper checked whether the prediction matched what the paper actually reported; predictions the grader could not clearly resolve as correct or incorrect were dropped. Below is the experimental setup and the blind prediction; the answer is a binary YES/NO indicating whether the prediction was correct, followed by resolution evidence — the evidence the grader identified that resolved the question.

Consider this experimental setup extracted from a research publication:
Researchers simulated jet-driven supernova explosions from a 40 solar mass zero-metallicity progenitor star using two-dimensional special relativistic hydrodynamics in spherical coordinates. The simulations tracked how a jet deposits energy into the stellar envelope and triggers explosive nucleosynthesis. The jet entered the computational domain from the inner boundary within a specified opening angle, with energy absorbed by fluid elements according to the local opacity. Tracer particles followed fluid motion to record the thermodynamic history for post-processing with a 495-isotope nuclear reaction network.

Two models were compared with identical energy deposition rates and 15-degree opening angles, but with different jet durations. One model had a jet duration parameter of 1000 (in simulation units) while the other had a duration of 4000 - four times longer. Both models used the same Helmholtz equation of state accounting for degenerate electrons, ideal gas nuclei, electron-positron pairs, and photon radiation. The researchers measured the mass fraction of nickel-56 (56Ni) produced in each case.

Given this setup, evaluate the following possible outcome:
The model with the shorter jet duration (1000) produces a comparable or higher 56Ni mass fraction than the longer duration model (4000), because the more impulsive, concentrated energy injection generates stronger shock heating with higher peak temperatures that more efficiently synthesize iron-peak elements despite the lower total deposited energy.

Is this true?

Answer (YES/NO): NO